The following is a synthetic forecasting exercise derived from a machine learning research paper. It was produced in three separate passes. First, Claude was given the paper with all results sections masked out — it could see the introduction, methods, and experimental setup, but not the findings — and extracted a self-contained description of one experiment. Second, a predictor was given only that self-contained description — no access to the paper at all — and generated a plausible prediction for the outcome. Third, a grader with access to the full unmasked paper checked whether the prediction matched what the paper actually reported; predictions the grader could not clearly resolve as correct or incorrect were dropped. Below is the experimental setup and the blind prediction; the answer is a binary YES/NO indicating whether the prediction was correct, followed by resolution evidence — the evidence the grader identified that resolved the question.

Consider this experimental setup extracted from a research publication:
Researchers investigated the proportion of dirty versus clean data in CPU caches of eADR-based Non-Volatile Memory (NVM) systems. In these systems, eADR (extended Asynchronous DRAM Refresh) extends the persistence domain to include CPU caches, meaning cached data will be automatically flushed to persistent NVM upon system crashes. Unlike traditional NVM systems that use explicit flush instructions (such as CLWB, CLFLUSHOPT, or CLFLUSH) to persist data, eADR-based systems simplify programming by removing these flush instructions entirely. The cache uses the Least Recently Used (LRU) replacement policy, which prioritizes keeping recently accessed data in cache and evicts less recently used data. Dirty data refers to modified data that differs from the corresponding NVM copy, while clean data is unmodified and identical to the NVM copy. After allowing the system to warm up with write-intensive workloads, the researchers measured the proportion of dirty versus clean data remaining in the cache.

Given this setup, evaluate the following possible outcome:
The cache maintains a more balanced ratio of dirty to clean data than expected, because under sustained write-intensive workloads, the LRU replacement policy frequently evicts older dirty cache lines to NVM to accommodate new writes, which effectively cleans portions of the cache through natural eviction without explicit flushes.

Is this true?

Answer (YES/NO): NO